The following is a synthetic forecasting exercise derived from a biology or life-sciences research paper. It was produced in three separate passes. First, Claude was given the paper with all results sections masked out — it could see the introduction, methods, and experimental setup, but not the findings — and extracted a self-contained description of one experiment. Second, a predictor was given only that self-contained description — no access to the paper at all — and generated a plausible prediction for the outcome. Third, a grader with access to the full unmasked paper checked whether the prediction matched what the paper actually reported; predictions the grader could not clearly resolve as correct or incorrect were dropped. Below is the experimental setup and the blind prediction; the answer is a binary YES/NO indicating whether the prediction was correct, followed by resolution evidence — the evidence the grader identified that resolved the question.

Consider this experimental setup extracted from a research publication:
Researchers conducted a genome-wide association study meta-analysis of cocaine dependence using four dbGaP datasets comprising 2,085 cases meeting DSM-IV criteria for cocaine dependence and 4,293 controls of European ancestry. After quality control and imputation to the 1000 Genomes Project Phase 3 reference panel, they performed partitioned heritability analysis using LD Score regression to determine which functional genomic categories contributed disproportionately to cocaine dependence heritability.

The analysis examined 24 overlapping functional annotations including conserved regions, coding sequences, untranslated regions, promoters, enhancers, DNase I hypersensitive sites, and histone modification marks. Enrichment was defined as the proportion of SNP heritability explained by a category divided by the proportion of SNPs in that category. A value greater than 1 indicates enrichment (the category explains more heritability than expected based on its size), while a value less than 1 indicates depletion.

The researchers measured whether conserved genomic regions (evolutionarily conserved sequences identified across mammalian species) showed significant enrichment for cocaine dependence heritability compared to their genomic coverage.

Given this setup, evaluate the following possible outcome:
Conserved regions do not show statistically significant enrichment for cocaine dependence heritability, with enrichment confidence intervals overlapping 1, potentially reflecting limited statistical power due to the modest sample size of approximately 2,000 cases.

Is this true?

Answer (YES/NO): NO